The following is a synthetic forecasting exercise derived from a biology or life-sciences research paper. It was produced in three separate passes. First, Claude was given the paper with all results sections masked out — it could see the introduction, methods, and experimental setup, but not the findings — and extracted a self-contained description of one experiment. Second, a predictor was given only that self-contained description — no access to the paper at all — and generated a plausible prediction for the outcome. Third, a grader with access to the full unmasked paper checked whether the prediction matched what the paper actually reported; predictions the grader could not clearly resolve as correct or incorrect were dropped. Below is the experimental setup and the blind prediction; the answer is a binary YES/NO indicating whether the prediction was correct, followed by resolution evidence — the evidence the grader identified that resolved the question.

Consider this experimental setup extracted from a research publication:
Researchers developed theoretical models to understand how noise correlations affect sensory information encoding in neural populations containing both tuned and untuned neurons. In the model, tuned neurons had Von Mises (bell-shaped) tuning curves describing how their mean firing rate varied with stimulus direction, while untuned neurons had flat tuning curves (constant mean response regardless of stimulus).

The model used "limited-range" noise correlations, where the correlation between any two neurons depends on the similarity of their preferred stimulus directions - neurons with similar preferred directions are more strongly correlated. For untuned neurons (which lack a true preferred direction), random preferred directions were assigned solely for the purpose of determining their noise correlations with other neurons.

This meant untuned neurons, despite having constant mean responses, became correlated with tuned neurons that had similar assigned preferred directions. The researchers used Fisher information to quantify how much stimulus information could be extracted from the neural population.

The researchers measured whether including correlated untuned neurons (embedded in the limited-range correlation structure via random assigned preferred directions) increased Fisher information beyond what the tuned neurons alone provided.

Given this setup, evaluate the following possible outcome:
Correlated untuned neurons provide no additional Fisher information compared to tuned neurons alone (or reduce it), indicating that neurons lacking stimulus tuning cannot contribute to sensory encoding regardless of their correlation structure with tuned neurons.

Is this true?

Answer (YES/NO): NO